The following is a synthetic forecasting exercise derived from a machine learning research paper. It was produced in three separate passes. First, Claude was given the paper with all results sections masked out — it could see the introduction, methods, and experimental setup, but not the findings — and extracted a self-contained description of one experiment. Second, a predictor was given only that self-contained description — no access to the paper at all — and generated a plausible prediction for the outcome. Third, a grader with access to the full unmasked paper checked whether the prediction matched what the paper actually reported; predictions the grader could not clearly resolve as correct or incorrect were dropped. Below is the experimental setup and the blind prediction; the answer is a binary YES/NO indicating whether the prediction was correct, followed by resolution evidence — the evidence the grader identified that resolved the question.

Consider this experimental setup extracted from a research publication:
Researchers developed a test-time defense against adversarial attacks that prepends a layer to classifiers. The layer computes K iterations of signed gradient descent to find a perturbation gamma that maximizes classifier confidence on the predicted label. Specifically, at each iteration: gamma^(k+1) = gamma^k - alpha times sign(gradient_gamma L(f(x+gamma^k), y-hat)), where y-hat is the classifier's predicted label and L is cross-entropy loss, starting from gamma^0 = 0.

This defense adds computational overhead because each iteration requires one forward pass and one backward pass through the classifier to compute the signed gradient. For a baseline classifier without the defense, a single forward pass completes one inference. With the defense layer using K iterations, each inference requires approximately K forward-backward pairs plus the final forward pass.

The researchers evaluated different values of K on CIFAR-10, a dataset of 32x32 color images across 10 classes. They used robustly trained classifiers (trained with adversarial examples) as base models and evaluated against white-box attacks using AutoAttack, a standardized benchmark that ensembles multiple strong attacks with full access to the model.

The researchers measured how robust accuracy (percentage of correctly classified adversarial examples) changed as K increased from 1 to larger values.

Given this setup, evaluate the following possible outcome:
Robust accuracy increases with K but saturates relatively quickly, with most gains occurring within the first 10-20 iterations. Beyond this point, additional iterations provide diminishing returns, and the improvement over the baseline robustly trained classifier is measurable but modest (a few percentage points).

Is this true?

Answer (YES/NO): NO